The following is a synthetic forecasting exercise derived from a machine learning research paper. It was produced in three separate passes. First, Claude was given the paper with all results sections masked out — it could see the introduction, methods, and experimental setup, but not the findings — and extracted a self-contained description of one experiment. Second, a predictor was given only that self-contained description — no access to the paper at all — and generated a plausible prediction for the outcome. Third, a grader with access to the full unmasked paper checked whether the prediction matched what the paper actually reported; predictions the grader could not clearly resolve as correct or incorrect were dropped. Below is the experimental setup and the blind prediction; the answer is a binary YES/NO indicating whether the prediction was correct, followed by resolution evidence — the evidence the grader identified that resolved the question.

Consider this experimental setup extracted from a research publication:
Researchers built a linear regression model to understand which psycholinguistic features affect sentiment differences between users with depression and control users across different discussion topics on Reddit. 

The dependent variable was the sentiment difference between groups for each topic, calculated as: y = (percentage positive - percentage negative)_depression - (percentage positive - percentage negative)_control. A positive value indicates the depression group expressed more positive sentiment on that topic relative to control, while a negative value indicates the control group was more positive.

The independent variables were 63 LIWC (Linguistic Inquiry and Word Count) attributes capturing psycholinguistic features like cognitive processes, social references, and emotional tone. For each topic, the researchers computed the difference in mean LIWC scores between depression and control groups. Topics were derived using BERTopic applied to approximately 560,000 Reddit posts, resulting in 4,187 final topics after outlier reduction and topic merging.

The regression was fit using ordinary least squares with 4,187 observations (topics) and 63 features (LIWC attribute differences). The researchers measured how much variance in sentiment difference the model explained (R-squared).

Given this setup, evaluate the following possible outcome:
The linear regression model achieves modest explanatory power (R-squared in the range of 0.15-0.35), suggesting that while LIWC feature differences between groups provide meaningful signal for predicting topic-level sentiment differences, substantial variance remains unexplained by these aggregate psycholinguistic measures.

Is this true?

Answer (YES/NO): YES